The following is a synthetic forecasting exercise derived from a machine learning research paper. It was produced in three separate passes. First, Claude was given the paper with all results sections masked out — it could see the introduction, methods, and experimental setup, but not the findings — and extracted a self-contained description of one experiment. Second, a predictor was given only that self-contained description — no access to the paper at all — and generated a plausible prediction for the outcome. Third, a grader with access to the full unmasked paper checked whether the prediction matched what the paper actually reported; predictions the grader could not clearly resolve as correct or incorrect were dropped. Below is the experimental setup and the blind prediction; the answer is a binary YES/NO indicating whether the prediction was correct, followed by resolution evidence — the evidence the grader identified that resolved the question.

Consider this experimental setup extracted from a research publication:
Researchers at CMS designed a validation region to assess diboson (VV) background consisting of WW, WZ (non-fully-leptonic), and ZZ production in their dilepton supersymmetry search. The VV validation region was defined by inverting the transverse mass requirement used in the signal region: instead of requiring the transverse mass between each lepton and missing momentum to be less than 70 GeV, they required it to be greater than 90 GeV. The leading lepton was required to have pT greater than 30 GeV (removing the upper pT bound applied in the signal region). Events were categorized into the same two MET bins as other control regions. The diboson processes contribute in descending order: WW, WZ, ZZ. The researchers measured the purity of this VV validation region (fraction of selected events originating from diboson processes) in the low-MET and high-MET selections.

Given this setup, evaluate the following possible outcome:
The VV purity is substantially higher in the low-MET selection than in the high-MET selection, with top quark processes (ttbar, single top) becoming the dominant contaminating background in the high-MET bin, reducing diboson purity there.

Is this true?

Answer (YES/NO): NO